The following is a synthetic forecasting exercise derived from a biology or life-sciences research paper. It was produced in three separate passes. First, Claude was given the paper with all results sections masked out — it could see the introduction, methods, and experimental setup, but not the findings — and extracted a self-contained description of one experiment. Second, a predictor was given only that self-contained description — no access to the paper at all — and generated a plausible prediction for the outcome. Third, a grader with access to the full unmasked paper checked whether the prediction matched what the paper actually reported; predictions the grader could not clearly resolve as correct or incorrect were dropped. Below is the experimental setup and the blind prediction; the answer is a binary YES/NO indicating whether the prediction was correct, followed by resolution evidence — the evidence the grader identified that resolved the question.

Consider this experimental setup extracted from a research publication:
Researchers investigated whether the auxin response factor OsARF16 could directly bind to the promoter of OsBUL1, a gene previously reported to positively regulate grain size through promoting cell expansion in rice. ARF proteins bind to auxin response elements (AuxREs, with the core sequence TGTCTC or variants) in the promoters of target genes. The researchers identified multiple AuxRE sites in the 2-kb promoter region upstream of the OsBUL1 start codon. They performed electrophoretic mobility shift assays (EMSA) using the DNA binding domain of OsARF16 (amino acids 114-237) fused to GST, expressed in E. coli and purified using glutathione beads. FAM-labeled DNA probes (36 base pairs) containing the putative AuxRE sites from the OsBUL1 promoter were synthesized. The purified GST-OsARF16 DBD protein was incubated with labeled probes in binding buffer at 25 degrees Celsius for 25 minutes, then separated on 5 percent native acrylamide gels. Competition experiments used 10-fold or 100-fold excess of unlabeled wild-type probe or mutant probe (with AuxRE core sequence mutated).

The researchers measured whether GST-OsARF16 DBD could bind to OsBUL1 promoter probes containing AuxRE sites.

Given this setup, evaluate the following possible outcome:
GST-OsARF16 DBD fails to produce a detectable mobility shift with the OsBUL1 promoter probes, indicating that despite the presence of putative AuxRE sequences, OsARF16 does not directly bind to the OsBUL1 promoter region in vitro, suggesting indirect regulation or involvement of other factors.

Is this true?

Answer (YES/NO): NO